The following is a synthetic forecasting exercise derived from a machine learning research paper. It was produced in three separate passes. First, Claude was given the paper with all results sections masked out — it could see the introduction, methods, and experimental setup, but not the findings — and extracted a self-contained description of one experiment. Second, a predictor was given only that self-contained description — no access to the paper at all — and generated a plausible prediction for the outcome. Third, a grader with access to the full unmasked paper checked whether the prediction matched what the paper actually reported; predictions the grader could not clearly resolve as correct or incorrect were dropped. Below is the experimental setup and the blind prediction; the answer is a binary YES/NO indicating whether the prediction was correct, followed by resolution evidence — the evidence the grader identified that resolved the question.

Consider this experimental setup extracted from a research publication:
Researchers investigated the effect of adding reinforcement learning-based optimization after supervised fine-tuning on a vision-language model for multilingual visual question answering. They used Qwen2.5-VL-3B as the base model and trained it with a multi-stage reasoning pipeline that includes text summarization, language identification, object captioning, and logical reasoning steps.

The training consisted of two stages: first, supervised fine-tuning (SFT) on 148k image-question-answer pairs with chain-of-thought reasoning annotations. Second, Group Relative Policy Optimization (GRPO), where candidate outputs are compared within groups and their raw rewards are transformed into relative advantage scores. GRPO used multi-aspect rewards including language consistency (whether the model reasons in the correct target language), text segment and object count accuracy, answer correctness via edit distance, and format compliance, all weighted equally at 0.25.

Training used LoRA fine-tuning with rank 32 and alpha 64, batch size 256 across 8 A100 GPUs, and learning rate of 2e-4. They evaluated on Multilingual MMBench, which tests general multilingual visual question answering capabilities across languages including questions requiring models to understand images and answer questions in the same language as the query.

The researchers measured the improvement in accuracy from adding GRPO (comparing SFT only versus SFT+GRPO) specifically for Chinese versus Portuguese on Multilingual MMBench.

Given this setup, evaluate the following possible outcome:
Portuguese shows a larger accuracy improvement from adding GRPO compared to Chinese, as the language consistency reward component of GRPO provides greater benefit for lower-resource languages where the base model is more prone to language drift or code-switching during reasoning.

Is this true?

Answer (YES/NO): NO